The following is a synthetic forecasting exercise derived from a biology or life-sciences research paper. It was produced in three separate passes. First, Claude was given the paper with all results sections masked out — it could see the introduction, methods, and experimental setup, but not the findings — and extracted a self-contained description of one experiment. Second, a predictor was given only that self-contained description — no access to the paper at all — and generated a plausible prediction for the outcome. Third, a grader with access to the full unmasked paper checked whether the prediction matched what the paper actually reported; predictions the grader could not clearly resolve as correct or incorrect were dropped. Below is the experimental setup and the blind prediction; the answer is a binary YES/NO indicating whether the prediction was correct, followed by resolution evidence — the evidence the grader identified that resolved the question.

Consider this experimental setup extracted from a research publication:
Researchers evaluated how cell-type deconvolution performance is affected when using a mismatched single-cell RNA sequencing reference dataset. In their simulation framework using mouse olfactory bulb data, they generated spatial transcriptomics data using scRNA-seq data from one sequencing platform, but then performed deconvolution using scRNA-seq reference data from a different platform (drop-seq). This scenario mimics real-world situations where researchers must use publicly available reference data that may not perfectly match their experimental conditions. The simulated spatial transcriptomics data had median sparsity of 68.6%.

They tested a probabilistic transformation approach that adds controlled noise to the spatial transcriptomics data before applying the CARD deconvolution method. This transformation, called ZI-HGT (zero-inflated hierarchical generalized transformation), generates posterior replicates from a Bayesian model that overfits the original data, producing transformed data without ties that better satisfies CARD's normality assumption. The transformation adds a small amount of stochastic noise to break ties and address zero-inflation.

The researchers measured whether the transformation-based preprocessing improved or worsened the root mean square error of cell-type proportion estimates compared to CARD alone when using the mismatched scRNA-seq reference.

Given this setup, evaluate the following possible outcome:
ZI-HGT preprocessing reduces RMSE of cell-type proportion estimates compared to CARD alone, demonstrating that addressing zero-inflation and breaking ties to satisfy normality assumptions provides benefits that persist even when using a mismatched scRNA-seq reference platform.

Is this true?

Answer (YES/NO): NO